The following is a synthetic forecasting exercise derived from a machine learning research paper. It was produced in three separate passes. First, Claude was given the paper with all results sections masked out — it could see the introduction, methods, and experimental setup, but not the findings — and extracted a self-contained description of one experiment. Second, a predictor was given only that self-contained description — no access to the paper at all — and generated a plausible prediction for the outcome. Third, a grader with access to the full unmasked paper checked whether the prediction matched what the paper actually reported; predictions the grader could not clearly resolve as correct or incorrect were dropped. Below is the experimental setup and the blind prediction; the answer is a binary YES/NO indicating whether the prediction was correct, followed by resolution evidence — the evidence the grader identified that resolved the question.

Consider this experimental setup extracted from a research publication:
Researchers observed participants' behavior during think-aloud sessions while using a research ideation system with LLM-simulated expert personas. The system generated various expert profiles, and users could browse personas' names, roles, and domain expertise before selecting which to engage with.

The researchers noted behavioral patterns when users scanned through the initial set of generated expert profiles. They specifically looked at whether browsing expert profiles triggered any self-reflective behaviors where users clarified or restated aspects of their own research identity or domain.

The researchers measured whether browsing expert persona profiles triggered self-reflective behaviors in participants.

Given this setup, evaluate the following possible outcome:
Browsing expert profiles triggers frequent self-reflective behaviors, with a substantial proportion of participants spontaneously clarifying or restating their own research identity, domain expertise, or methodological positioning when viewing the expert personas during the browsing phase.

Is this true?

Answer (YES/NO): YES